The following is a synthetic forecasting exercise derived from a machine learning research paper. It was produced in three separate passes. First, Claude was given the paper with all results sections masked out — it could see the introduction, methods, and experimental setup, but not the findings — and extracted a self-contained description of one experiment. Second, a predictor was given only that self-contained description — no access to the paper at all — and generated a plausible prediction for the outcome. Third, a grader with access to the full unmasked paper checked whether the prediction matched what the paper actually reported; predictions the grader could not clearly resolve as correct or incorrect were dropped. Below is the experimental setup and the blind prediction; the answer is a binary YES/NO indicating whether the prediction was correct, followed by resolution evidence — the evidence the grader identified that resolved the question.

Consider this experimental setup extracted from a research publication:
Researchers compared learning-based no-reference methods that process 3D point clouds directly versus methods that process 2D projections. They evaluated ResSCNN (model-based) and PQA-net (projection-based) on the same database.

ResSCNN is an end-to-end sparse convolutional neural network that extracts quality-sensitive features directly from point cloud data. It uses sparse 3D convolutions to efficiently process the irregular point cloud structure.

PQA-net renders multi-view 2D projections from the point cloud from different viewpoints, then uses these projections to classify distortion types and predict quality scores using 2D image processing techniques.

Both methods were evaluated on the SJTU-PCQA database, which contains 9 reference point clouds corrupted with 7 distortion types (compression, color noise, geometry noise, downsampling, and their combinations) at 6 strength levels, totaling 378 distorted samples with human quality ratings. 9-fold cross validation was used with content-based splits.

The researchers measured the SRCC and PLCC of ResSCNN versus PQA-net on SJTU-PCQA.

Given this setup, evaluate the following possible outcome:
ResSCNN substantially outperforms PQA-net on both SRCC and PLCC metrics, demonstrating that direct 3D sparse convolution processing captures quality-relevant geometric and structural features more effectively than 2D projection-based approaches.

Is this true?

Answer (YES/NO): NO